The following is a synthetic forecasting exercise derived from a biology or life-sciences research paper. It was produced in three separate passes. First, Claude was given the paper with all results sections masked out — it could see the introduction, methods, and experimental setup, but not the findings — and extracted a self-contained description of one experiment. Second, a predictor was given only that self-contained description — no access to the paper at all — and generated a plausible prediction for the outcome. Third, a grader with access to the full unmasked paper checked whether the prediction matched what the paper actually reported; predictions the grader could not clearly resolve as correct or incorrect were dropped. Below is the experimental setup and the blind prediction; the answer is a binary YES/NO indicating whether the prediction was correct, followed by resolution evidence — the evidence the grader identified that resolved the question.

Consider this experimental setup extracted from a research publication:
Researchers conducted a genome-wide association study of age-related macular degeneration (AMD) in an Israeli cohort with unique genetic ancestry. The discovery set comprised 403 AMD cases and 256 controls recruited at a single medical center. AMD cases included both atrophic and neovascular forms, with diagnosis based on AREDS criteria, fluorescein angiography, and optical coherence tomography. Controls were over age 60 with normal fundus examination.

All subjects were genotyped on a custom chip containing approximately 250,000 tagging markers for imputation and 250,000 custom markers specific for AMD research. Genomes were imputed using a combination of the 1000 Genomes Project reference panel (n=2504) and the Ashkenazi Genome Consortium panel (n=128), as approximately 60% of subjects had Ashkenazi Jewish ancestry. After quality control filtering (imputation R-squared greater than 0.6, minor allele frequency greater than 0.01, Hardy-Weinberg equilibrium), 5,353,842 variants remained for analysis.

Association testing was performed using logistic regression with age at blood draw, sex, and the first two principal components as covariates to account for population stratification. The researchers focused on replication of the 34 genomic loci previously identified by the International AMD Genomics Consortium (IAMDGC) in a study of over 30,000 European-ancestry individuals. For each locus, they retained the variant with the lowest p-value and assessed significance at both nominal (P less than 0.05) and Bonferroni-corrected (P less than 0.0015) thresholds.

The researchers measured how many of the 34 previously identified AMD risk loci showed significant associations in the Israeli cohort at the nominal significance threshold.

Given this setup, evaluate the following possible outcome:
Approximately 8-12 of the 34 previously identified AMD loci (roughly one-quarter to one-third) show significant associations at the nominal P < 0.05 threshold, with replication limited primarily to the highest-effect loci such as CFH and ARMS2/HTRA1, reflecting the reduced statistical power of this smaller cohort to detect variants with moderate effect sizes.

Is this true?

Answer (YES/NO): NO